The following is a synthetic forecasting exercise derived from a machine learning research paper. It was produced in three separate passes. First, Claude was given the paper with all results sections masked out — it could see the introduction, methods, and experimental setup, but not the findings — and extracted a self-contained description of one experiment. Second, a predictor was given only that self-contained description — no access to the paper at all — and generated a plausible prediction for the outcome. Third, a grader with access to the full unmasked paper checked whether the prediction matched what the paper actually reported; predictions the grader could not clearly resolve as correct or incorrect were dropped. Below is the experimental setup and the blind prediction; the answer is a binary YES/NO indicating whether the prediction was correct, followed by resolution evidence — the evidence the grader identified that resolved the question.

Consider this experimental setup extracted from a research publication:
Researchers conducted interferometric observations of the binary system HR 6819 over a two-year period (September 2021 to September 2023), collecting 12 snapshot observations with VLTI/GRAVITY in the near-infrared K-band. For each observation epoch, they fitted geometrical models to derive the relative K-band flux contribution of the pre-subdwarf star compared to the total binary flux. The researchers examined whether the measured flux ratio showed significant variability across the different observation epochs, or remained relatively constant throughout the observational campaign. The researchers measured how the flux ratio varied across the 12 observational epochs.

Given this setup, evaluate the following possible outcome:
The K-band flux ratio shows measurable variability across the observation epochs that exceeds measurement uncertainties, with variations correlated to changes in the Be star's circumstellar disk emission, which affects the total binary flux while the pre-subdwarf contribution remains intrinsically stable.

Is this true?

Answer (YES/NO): NO